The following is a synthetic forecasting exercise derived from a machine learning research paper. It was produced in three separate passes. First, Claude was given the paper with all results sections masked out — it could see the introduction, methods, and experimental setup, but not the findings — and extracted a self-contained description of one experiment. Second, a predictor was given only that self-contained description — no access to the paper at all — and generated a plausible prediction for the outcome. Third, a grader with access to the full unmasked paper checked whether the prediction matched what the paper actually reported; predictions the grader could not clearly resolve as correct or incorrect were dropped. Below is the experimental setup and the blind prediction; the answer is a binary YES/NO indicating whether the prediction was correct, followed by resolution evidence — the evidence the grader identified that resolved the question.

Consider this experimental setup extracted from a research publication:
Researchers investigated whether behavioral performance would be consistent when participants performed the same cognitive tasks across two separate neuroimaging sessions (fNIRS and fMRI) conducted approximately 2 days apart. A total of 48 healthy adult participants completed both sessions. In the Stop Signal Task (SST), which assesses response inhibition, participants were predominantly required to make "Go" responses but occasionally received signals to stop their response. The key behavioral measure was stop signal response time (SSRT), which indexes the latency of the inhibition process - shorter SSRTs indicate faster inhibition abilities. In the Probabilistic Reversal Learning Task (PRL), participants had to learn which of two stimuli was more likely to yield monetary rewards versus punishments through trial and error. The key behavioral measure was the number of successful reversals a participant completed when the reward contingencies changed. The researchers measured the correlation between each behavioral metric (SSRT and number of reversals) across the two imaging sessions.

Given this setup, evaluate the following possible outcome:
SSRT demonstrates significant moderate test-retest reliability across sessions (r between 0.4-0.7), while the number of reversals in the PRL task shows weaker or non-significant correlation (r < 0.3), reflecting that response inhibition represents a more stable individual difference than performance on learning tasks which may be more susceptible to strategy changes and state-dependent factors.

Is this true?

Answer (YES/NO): NO